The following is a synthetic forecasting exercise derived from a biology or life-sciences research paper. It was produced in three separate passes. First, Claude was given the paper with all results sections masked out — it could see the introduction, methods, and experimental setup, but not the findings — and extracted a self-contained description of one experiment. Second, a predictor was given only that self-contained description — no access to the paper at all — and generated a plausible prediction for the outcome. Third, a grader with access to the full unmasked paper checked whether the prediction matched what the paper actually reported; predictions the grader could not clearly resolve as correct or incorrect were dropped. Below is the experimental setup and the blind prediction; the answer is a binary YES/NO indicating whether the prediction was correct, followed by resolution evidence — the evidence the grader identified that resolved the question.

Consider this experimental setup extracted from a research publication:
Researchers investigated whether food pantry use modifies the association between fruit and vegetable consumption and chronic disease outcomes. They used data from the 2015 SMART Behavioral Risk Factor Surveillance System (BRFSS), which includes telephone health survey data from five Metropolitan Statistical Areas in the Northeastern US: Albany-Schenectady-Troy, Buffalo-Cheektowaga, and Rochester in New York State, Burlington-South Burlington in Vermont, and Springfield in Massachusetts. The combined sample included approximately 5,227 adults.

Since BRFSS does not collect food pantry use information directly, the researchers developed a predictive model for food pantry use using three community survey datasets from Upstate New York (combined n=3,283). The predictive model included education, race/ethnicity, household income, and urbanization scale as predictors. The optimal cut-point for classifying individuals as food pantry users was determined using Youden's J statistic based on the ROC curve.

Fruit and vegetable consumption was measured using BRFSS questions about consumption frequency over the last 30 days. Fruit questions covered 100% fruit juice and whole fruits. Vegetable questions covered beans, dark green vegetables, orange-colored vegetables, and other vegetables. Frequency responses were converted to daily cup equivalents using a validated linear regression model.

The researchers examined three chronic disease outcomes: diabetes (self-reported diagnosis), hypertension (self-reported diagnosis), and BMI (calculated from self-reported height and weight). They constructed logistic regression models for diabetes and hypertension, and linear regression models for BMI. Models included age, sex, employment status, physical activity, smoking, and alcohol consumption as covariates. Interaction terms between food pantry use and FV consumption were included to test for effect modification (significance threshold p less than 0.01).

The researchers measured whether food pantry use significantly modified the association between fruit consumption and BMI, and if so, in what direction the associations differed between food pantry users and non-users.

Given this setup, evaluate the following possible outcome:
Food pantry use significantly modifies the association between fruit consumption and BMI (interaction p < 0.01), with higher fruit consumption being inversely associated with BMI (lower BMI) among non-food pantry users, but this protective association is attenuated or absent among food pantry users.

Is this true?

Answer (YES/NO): NO